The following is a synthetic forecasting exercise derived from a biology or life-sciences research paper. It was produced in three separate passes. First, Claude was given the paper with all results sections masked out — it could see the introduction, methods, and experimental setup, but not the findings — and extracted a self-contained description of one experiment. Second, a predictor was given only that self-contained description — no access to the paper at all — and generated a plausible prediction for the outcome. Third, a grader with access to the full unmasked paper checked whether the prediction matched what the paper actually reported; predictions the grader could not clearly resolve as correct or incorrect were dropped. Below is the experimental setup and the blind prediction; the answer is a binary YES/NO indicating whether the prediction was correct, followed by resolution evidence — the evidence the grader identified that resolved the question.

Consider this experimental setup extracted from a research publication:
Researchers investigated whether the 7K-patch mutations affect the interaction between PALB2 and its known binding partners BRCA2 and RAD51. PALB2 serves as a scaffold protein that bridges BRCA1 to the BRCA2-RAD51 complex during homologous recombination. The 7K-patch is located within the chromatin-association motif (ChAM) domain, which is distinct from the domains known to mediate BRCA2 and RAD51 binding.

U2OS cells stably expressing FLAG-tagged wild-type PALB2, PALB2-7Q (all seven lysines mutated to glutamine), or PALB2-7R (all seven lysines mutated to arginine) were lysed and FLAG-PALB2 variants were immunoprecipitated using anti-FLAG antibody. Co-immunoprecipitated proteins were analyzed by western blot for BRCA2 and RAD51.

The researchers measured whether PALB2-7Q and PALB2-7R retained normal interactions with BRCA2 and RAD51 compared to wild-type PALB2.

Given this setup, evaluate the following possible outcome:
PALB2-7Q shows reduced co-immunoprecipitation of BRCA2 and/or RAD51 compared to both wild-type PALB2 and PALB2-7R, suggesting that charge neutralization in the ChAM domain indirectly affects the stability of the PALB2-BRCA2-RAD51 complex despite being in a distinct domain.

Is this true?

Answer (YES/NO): NO